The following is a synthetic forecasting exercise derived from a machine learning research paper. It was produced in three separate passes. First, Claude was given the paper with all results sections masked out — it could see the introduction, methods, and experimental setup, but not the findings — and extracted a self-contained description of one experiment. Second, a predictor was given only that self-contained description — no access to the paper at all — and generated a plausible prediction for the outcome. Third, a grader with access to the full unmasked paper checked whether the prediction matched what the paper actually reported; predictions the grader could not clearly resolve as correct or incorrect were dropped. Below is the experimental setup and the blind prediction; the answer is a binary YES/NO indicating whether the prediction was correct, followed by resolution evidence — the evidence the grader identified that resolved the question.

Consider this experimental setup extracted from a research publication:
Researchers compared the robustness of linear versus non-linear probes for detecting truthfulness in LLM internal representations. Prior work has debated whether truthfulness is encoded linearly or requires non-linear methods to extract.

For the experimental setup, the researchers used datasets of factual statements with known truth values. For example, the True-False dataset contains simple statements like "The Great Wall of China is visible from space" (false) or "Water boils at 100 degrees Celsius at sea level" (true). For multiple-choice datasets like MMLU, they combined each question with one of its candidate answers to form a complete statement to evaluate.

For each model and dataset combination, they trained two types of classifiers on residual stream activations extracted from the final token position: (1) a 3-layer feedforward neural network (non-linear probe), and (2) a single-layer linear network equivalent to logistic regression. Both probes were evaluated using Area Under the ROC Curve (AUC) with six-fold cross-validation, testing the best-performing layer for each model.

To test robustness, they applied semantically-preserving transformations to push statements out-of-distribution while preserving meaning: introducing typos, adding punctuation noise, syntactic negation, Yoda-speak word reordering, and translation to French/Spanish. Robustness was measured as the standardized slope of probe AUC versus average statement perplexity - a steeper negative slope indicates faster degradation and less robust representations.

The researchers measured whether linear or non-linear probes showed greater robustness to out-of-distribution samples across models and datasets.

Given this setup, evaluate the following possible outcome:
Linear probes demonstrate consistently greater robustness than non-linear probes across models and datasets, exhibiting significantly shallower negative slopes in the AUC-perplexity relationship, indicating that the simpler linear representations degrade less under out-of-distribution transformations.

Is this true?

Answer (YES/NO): NO